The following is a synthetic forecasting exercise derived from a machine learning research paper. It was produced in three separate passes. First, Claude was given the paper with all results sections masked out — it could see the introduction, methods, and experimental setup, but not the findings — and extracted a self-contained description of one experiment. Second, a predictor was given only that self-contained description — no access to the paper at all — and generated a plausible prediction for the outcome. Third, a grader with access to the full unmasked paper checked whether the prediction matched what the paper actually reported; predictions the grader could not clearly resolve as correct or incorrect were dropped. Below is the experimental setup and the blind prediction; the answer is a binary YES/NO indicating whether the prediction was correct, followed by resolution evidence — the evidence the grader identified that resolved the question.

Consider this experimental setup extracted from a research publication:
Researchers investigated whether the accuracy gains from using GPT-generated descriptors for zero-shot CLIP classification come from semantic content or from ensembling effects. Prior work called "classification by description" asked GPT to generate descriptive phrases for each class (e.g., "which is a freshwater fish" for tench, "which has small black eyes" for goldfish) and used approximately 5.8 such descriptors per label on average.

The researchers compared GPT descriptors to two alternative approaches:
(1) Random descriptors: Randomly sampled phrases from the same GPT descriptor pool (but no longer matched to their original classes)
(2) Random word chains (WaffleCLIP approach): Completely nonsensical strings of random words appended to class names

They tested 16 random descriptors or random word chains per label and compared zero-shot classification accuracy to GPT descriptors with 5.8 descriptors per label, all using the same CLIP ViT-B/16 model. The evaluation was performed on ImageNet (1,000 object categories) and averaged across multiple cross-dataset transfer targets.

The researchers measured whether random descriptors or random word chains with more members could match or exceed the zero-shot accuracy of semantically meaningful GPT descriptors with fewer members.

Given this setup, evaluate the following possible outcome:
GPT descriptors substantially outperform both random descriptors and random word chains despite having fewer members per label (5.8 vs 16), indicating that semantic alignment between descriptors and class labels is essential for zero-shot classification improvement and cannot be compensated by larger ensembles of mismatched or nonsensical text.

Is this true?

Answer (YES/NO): NO